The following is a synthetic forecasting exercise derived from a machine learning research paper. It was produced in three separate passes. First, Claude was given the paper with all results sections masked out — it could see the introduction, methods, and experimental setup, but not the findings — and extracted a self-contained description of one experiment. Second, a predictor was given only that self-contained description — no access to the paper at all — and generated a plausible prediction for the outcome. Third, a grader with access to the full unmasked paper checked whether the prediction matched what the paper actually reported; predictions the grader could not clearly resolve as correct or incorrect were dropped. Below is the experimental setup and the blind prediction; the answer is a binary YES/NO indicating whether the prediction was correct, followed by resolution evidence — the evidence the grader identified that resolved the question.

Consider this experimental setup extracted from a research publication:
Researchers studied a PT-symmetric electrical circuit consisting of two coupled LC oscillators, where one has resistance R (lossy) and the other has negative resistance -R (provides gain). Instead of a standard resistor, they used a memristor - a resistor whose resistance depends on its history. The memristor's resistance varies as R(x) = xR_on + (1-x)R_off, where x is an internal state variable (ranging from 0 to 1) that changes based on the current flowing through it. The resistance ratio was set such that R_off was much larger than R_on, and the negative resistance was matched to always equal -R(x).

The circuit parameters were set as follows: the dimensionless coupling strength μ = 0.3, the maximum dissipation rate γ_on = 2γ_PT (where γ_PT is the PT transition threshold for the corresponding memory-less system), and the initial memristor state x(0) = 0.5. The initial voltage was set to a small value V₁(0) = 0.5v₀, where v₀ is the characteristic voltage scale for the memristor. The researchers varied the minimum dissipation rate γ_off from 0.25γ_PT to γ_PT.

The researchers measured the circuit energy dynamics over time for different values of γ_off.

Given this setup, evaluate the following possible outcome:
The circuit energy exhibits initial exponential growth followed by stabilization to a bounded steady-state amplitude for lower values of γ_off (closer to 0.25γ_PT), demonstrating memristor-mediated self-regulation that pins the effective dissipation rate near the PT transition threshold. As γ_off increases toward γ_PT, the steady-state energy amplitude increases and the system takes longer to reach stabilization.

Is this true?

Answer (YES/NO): NO